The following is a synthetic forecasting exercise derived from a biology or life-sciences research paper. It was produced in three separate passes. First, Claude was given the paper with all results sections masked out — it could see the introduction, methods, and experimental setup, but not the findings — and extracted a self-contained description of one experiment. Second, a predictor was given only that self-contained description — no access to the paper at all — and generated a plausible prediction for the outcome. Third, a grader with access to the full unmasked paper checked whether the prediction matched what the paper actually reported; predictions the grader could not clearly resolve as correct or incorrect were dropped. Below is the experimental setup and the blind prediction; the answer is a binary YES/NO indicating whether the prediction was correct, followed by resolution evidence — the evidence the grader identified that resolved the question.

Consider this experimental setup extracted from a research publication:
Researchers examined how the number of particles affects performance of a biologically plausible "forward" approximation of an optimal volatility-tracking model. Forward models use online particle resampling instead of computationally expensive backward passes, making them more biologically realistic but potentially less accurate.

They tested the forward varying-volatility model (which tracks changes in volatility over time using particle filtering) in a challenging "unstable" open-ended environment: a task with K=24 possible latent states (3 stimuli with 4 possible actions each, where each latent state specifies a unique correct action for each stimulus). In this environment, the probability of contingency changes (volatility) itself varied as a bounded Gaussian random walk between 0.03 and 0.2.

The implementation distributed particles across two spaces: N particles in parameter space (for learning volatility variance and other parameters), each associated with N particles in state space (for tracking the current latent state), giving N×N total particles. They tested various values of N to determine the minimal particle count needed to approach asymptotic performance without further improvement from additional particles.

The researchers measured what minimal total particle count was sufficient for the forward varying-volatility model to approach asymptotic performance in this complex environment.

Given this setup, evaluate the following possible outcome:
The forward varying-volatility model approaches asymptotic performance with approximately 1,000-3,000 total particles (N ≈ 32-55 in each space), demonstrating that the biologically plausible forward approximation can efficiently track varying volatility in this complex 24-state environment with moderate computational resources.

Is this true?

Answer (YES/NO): NO